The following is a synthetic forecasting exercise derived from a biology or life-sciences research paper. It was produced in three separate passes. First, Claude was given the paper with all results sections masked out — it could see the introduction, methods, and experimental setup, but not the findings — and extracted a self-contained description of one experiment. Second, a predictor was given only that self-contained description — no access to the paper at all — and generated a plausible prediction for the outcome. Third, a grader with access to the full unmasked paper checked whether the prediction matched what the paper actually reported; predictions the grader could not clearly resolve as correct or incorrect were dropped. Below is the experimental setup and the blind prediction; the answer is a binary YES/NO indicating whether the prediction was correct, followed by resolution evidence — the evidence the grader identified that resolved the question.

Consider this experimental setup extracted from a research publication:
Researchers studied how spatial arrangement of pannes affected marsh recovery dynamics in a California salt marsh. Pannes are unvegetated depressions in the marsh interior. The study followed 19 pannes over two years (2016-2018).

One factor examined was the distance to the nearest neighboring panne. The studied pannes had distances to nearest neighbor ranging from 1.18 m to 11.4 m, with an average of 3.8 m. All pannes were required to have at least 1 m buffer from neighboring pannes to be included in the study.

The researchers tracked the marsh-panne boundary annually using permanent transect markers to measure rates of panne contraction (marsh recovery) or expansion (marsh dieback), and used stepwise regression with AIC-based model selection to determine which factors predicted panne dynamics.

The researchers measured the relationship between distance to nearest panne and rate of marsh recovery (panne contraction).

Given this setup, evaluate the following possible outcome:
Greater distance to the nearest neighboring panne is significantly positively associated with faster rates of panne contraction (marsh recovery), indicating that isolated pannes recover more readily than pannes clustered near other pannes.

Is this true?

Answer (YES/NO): NO